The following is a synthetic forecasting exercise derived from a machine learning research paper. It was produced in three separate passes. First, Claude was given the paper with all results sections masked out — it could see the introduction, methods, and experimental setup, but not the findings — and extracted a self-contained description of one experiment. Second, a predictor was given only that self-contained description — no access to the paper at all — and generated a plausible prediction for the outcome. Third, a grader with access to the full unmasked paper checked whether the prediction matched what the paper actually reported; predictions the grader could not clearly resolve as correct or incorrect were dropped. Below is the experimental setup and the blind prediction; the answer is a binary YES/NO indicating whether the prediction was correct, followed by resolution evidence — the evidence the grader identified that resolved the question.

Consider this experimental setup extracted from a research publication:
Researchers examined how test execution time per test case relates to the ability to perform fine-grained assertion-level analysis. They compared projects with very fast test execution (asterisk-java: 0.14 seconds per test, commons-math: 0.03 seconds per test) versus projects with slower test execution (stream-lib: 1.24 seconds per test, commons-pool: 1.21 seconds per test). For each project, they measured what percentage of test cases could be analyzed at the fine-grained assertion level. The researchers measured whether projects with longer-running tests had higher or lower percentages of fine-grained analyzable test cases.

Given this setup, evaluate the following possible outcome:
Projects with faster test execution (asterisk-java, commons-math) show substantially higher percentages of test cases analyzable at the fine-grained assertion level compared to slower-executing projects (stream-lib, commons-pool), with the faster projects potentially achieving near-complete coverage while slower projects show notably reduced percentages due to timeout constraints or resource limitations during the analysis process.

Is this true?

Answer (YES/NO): NO